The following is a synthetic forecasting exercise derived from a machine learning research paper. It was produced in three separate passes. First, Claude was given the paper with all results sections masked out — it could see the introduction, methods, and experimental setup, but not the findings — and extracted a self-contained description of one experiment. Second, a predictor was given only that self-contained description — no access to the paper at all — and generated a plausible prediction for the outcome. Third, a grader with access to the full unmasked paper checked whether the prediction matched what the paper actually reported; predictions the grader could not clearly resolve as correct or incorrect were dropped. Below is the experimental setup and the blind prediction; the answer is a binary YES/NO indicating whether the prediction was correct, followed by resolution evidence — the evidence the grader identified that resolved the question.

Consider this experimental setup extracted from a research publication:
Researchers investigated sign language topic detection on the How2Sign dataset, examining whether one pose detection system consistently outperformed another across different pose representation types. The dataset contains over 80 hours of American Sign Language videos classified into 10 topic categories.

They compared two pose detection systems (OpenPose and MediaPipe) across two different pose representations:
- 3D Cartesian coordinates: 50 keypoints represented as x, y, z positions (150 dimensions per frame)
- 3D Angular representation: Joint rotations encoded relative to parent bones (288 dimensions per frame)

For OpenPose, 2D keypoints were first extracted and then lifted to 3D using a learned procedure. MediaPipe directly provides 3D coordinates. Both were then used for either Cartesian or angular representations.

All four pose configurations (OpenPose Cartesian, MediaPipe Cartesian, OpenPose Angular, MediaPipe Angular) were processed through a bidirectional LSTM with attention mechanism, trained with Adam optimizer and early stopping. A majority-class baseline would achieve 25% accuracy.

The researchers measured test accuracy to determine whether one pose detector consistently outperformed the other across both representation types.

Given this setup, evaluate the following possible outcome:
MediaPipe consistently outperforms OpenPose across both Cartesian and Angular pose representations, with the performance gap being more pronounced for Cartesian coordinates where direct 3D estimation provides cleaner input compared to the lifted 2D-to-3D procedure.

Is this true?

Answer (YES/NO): NO